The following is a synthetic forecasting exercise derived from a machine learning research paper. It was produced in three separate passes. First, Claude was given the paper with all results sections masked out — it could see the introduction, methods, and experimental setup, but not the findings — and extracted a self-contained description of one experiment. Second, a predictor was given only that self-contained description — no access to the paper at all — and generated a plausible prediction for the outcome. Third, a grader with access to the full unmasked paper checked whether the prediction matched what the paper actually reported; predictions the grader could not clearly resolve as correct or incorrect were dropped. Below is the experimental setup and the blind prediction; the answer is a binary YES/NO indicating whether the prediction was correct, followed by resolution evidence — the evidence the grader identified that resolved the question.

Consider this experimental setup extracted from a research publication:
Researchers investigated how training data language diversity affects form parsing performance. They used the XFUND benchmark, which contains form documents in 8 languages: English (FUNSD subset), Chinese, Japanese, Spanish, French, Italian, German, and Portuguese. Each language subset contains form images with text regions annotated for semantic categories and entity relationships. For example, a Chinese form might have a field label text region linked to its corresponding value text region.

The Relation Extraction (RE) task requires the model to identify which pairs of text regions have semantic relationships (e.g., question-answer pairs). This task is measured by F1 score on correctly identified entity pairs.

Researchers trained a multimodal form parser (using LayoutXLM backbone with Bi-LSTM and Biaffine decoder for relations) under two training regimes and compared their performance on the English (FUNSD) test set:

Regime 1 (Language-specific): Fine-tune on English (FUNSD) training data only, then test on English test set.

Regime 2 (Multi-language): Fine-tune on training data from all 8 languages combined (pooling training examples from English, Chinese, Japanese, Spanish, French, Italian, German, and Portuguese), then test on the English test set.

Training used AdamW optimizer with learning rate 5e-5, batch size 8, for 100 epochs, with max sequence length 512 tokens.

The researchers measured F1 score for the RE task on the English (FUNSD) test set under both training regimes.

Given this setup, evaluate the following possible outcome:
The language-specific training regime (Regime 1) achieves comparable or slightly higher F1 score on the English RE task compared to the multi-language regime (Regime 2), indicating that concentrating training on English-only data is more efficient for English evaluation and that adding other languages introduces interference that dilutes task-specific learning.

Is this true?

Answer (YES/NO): NO